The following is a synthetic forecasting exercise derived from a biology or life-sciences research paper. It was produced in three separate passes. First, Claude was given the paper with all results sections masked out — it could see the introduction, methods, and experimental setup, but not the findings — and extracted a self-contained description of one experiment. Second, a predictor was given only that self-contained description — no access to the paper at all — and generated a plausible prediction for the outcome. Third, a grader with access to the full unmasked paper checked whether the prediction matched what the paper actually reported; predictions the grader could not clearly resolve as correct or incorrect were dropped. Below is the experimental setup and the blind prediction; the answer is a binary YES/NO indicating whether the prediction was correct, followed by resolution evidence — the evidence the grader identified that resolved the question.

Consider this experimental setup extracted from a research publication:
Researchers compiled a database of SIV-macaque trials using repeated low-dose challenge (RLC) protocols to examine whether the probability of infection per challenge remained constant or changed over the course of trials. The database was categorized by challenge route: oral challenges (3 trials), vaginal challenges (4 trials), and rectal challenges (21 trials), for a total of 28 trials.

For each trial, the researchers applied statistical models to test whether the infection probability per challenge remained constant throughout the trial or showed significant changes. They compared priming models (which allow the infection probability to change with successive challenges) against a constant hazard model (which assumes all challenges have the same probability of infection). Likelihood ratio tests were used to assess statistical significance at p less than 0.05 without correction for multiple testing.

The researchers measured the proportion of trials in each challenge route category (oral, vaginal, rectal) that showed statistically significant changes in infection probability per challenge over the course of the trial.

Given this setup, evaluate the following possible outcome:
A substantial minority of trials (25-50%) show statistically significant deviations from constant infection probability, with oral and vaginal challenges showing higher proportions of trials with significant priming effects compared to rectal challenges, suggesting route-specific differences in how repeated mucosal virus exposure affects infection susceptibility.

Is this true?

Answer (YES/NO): NO